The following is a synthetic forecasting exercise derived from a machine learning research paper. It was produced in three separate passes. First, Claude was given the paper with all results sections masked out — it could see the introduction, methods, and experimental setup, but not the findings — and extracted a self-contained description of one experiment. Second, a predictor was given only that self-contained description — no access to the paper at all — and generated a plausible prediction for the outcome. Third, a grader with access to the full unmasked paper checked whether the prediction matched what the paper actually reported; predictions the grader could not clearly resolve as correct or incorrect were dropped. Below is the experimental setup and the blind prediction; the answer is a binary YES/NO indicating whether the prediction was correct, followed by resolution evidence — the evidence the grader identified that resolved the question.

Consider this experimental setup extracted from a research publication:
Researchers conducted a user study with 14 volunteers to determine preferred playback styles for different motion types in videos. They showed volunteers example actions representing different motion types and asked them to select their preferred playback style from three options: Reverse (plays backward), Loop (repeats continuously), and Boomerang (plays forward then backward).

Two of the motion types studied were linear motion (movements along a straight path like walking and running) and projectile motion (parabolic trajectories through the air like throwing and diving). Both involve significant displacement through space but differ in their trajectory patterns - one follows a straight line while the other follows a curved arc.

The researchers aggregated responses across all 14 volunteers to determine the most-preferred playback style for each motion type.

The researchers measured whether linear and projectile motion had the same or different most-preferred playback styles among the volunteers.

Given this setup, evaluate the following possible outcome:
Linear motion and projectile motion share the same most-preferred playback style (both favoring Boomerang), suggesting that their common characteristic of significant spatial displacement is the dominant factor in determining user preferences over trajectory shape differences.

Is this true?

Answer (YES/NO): NO